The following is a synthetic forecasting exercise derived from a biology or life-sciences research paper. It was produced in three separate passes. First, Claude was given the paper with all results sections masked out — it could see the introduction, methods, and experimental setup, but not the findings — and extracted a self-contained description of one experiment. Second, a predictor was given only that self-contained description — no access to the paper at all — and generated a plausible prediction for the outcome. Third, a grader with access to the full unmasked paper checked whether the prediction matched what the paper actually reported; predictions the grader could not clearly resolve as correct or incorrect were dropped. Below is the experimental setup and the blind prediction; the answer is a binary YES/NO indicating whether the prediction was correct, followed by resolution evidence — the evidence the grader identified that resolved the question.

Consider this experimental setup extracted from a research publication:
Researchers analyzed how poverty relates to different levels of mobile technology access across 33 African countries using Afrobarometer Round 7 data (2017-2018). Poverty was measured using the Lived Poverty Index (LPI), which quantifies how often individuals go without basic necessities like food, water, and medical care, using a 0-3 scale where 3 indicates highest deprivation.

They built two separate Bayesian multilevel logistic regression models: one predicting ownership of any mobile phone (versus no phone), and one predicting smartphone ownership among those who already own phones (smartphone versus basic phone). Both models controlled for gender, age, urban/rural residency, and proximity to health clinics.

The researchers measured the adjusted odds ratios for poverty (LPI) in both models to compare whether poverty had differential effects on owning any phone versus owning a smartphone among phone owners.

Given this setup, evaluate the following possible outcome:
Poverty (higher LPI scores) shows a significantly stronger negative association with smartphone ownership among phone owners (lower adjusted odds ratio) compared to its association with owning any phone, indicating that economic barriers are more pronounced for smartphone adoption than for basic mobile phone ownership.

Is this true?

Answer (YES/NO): NO